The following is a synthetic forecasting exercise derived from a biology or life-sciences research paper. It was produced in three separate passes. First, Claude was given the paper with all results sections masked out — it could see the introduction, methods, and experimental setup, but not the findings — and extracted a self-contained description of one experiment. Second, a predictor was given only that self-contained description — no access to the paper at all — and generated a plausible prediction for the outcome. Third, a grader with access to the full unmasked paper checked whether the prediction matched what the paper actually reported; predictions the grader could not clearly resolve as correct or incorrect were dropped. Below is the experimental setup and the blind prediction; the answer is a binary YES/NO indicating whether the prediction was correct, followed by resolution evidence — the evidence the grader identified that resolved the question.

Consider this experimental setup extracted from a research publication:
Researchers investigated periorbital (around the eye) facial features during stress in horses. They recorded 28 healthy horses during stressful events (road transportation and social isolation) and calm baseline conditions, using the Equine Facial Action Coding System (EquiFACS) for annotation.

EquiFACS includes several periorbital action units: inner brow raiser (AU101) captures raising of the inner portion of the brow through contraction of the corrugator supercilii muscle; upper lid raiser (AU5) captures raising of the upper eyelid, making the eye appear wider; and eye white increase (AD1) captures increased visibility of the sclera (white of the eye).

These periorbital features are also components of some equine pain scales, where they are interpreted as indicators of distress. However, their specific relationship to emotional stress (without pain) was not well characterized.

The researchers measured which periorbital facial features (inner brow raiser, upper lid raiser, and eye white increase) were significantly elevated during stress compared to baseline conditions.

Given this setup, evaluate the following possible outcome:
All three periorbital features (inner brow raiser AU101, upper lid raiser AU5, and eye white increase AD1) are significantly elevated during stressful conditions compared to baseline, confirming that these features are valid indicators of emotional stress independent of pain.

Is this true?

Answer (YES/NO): NO